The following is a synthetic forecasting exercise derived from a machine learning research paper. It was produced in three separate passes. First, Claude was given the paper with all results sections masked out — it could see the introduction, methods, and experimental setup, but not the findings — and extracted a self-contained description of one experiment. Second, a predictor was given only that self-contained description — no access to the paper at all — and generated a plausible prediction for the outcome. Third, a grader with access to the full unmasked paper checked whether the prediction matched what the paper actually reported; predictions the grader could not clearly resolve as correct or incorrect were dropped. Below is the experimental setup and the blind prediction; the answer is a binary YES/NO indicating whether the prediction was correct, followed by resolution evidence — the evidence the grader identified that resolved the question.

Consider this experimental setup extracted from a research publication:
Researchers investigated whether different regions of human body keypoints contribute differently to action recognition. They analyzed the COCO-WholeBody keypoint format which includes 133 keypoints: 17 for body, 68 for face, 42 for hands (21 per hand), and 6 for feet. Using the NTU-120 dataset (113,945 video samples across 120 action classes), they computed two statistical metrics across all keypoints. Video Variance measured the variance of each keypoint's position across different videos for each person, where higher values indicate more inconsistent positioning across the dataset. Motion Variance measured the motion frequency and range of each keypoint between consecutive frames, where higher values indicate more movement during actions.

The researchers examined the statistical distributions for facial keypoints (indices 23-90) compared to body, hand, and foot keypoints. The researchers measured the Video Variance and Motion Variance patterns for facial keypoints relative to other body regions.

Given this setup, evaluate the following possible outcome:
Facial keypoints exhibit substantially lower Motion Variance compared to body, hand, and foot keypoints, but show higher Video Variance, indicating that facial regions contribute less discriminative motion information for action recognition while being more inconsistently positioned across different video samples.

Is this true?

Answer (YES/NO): YES